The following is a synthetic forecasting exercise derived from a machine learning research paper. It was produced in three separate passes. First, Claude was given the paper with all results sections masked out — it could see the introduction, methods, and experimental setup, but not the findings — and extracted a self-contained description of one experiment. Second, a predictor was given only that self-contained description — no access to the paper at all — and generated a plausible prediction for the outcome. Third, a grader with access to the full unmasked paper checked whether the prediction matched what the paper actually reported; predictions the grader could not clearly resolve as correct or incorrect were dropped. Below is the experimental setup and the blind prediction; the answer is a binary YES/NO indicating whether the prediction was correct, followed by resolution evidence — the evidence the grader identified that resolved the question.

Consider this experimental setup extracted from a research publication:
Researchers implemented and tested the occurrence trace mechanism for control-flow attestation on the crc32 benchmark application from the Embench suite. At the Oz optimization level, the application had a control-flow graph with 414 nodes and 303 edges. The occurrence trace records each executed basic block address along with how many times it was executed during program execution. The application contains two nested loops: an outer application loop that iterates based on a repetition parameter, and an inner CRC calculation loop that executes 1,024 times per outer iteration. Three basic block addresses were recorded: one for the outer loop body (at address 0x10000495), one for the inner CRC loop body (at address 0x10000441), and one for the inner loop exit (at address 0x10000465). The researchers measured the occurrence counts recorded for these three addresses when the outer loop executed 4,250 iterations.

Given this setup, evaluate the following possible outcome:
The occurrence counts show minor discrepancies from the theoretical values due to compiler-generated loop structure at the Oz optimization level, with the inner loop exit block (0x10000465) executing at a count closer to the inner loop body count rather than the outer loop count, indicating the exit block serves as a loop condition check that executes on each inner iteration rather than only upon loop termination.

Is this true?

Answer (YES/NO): NO